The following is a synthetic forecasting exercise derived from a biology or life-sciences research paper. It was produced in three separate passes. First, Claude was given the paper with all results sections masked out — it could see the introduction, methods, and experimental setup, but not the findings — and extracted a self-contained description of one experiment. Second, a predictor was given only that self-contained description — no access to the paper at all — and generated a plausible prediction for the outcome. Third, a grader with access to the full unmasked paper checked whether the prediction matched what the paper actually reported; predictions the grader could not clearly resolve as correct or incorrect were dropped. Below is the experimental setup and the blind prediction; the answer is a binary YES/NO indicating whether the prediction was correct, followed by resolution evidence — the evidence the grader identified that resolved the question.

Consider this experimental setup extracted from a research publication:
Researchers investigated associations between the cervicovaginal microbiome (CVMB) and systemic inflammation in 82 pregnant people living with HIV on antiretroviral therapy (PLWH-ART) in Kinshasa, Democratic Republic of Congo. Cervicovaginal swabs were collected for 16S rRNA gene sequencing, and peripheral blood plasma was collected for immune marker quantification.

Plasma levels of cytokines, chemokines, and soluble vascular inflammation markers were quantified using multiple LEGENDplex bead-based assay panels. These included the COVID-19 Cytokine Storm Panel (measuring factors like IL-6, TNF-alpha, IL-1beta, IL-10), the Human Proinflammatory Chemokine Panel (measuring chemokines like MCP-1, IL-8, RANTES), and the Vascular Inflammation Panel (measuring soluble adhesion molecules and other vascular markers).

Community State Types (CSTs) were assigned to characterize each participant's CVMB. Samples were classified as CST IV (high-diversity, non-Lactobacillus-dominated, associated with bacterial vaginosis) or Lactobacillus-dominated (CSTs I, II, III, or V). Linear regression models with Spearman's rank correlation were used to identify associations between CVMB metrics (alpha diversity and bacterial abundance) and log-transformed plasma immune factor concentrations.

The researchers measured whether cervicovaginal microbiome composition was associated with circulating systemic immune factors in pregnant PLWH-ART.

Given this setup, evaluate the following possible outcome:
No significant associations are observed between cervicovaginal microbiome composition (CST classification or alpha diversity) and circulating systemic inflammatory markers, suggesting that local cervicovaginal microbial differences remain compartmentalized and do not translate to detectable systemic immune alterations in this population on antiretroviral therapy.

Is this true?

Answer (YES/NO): NO